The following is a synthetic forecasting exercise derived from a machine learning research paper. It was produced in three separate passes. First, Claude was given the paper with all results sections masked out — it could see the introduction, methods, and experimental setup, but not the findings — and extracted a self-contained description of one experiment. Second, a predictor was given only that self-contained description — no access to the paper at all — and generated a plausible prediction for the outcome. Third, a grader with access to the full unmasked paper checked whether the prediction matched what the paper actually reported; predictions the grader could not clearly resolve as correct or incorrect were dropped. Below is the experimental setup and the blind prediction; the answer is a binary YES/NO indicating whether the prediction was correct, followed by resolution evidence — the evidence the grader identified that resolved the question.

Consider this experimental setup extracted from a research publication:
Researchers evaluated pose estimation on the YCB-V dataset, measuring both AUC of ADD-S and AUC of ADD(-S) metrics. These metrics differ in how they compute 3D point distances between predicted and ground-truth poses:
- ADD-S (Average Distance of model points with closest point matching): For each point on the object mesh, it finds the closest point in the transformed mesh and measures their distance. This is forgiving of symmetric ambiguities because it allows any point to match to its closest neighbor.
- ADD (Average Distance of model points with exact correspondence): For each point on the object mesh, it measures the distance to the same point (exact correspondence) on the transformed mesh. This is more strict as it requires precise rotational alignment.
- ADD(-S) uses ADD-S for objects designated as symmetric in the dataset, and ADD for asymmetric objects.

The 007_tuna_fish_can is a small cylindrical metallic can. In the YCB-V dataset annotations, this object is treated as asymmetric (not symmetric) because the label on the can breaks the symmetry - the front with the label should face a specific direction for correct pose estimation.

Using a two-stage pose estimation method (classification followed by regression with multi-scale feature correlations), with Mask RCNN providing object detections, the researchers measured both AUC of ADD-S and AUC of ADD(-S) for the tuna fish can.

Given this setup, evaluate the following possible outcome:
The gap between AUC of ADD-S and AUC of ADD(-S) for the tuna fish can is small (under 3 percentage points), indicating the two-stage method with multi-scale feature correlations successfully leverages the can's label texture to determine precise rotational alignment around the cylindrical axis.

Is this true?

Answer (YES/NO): NO